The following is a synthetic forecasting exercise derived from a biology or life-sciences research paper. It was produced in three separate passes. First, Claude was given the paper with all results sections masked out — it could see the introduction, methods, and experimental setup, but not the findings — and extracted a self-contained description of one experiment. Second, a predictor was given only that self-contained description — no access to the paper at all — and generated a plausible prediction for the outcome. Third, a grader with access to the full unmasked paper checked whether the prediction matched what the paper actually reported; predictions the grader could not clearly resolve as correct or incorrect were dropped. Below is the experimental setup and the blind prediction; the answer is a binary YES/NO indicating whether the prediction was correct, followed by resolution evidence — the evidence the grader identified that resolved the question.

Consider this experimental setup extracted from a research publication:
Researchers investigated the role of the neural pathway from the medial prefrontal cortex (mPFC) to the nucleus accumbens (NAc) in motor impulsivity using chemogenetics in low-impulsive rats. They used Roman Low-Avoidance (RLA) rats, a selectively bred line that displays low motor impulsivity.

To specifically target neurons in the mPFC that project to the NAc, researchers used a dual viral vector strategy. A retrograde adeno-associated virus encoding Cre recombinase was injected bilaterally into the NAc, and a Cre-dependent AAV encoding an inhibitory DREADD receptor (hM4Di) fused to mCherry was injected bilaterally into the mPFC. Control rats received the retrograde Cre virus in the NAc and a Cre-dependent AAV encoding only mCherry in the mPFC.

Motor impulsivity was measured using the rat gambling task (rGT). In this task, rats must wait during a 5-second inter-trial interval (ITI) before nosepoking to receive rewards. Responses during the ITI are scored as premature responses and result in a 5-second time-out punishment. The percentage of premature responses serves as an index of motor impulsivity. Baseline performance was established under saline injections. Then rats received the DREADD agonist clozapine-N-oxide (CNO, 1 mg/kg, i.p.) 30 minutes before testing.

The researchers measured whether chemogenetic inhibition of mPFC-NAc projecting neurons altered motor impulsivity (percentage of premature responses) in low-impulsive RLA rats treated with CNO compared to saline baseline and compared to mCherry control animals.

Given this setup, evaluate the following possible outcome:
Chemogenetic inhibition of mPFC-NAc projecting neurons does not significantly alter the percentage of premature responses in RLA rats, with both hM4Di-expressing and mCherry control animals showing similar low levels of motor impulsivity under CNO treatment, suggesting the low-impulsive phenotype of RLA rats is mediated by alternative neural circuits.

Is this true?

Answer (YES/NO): YES